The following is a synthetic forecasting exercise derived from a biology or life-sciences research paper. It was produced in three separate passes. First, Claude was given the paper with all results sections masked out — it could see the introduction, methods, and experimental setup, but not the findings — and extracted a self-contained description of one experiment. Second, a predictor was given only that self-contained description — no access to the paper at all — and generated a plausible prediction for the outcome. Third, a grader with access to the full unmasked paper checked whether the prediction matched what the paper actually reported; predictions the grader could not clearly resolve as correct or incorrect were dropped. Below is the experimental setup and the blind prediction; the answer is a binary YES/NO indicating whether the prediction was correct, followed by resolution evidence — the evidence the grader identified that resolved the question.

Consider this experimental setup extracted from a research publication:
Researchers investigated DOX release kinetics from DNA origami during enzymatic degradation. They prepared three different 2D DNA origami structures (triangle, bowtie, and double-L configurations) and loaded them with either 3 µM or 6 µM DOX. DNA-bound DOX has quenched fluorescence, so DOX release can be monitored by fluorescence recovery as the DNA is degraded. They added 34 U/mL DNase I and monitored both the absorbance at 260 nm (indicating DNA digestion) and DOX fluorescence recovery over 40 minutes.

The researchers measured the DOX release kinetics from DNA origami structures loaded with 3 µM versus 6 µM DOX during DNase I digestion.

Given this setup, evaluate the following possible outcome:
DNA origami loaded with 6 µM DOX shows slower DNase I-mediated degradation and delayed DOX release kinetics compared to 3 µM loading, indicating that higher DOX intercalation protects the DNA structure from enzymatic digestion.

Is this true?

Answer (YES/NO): YES